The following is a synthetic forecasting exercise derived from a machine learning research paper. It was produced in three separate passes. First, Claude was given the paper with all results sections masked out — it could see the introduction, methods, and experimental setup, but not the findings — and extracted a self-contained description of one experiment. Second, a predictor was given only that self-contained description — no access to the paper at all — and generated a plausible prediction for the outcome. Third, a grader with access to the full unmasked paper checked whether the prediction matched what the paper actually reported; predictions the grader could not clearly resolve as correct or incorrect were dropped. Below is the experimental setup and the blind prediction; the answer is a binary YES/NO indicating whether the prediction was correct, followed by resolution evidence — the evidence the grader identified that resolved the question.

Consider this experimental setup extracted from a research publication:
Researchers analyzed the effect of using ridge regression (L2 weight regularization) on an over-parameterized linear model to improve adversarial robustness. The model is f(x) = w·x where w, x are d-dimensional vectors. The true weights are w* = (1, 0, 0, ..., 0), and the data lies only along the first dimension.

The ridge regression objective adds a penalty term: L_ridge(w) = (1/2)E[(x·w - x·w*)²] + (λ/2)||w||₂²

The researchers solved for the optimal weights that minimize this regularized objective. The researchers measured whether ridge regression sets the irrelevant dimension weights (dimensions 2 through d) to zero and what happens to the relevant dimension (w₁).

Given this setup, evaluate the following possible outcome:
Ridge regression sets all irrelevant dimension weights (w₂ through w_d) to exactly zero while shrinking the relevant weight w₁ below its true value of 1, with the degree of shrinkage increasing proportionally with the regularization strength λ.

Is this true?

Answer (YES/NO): NO